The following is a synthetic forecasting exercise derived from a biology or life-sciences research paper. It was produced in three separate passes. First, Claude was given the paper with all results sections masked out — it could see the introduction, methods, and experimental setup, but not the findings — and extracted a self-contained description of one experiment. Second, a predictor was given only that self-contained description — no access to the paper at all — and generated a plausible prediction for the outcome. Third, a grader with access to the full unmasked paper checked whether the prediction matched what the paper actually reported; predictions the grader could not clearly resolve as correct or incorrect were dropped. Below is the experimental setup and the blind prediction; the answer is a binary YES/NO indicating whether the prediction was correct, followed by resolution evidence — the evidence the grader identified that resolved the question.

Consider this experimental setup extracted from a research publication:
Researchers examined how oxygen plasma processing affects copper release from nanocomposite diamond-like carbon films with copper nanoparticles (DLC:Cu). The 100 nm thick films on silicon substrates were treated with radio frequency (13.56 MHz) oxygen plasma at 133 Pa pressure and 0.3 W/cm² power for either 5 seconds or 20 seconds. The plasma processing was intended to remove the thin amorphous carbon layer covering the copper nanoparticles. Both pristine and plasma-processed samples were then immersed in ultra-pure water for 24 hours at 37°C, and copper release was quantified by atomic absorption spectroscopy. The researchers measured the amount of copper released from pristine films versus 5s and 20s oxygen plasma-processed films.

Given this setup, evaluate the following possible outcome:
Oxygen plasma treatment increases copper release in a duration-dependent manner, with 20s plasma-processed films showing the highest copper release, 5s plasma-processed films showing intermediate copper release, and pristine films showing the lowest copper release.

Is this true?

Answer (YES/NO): NO